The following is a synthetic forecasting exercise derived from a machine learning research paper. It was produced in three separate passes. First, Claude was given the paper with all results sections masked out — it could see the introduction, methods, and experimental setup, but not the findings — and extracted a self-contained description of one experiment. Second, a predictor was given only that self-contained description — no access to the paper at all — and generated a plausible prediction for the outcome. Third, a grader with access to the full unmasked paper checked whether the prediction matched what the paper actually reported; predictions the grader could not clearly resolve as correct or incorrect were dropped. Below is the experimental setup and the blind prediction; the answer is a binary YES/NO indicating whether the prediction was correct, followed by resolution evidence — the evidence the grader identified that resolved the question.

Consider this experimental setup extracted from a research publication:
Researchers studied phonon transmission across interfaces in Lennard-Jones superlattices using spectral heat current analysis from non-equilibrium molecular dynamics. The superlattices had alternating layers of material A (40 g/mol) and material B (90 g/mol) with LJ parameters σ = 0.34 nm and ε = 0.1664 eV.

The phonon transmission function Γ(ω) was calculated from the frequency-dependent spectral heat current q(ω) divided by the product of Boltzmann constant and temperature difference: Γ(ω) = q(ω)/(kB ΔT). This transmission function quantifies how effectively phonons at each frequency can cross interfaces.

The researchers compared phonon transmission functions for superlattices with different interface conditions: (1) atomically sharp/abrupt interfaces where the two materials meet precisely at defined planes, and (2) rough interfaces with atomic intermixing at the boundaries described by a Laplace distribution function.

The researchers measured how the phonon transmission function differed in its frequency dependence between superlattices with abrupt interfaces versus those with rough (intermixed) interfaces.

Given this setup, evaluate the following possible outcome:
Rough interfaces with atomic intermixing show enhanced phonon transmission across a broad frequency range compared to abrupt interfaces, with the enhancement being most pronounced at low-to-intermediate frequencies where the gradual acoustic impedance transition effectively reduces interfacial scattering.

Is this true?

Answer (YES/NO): NO